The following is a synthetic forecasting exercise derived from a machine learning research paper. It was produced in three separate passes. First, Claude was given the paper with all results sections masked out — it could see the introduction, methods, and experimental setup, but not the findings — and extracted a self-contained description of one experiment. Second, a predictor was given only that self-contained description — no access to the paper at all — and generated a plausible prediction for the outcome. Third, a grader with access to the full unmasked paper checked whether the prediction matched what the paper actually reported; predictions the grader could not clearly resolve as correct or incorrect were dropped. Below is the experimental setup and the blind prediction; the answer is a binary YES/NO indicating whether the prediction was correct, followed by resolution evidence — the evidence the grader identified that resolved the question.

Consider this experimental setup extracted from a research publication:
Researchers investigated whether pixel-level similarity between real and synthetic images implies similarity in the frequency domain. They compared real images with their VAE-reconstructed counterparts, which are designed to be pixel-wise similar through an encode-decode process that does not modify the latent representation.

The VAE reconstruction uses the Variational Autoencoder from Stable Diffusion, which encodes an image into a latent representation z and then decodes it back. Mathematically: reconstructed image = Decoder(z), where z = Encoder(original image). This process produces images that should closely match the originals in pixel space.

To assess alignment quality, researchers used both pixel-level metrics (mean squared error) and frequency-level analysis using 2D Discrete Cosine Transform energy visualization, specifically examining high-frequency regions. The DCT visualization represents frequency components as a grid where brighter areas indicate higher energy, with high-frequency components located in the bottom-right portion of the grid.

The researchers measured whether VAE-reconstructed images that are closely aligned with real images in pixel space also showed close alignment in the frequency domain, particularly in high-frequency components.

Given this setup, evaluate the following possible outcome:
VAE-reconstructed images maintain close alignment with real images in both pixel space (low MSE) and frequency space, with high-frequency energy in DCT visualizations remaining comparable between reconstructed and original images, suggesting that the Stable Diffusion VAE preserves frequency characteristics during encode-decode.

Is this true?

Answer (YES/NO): NO